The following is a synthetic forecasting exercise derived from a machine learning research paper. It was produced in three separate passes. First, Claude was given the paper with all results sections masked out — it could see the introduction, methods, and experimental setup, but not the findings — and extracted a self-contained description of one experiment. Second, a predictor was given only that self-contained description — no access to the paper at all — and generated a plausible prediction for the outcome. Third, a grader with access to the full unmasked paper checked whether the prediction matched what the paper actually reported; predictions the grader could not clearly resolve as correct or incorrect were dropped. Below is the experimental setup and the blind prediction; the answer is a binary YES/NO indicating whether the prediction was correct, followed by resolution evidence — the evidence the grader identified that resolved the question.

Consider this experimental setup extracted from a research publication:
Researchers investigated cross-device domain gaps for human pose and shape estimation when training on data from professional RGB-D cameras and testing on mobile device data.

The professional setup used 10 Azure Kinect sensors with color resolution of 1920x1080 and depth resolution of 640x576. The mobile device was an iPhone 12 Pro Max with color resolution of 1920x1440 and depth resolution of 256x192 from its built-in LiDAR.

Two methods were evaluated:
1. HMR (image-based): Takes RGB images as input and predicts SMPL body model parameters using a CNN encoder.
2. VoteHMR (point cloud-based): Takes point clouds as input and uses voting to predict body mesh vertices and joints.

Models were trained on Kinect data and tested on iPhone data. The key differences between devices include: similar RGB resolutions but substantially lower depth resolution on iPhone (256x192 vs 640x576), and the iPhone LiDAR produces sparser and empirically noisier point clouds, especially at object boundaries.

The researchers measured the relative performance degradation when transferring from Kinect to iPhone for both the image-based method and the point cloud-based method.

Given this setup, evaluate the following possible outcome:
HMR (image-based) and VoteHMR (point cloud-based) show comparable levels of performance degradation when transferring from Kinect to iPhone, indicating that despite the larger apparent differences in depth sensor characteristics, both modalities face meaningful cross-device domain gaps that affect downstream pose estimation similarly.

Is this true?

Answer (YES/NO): NO